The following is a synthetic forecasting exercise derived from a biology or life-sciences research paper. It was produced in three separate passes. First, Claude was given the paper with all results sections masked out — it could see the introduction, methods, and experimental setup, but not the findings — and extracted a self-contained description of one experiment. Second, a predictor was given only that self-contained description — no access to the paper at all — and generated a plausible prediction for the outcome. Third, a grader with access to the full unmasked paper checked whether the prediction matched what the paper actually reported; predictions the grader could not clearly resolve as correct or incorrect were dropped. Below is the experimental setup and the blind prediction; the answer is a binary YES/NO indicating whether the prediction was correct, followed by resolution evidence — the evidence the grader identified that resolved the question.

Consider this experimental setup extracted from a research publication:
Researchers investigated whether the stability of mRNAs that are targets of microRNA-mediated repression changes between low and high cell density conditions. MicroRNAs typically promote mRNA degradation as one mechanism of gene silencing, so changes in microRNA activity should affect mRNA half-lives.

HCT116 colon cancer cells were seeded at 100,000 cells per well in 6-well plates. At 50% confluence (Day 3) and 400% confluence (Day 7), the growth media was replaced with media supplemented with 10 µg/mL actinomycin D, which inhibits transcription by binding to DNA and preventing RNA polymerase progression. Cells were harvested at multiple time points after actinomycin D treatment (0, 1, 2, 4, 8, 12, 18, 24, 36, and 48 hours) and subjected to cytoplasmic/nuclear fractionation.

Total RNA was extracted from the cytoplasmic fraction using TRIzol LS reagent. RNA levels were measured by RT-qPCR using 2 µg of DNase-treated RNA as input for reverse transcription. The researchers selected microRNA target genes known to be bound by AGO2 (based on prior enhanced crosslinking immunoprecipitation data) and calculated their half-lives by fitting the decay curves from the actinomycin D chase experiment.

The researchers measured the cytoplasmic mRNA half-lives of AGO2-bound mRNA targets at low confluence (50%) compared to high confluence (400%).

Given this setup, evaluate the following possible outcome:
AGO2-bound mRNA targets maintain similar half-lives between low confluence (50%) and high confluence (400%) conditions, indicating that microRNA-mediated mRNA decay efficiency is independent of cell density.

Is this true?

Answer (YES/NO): NO